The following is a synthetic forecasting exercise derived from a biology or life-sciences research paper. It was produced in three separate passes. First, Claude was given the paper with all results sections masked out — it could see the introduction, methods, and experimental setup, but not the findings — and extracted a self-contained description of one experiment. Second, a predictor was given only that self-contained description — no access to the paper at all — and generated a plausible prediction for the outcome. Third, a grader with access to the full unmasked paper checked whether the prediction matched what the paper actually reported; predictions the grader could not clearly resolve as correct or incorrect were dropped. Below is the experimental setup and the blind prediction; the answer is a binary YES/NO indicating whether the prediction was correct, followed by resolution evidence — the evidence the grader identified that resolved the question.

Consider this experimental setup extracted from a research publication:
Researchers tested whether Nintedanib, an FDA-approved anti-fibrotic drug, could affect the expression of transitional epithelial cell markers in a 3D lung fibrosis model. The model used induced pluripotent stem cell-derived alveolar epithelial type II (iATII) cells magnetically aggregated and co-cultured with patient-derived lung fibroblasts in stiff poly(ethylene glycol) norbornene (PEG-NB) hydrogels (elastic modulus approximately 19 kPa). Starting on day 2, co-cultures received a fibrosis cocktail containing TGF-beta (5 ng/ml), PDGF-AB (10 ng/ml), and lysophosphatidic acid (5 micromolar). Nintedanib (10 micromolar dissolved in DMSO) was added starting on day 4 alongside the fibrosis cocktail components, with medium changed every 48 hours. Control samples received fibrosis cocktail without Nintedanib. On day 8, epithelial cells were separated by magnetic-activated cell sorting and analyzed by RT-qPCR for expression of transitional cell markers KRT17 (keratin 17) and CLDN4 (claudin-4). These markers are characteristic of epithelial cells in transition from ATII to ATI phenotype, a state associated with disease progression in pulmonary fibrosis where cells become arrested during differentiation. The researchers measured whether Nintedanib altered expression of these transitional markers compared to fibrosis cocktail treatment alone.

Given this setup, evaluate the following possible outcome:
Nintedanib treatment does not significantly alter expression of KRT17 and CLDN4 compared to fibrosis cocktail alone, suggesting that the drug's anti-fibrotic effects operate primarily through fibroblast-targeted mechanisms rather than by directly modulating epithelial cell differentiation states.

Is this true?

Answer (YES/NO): NO